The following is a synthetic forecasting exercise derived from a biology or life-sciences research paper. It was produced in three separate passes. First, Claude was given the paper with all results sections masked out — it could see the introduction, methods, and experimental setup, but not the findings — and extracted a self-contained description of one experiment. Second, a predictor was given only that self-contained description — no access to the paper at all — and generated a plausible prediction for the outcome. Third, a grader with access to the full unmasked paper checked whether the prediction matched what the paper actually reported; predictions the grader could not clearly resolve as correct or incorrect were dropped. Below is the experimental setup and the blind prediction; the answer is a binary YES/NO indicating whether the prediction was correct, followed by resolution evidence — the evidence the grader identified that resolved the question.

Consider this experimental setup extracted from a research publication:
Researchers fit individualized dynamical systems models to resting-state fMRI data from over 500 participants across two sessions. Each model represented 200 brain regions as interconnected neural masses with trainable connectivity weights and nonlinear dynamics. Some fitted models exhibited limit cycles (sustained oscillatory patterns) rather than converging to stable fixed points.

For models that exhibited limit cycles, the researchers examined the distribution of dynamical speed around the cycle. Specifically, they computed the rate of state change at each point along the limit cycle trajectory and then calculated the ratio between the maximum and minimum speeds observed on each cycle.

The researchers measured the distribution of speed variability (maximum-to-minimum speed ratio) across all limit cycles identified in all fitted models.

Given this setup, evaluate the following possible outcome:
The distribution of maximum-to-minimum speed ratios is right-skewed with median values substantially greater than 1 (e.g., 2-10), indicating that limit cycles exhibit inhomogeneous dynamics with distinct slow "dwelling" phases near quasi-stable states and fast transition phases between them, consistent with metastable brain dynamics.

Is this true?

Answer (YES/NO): YES